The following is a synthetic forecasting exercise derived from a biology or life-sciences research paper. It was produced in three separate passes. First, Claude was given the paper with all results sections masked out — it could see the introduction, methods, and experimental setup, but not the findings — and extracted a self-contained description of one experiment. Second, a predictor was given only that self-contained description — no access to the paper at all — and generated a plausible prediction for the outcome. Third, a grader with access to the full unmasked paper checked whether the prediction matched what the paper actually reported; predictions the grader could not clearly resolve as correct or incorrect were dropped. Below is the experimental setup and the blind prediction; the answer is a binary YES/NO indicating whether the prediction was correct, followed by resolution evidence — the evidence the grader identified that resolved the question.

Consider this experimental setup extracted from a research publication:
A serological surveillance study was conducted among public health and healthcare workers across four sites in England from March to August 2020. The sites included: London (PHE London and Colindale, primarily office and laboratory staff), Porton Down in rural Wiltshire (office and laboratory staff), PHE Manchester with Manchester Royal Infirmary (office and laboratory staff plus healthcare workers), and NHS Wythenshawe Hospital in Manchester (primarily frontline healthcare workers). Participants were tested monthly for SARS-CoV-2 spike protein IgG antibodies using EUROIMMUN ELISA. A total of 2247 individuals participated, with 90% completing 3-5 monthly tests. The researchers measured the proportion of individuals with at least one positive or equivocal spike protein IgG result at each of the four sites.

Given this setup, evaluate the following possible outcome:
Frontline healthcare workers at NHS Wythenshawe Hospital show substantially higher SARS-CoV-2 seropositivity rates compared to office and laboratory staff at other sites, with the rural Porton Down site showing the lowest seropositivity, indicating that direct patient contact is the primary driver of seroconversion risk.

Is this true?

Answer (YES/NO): NO